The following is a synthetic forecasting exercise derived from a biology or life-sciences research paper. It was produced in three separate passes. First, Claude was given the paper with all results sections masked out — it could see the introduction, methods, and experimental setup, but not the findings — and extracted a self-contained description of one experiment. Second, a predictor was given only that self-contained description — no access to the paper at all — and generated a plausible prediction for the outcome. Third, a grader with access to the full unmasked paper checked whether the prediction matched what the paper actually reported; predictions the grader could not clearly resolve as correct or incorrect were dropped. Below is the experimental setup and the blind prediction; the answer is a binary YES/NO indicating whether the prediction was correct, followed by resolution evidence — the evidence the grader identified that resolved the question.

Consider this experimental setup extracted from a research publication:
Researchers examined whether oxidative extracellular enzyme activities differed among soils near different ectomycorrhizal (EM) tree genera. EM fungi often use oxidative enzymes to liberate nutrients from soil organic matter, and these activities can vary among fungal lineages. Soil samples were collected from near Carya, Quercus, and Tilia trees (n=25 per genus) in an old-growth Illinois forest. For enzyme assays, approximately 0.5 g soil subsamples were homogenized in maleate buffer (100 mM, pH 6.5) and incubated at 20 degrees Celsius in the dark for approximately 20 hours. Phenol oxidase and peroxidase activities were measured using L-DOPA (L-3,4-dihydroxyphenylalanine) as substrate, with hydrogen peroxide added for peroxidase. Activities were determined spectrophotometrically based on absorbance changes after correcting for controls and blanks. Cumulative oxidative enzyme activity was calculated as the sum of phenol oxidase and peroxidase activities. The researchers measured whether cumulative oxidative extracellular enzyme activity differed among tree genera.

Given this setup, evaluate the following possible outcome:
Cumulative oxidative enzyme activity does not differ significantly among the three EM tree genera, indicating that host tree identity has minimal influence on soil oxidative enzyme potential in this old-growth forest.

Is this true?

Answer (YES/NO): NO